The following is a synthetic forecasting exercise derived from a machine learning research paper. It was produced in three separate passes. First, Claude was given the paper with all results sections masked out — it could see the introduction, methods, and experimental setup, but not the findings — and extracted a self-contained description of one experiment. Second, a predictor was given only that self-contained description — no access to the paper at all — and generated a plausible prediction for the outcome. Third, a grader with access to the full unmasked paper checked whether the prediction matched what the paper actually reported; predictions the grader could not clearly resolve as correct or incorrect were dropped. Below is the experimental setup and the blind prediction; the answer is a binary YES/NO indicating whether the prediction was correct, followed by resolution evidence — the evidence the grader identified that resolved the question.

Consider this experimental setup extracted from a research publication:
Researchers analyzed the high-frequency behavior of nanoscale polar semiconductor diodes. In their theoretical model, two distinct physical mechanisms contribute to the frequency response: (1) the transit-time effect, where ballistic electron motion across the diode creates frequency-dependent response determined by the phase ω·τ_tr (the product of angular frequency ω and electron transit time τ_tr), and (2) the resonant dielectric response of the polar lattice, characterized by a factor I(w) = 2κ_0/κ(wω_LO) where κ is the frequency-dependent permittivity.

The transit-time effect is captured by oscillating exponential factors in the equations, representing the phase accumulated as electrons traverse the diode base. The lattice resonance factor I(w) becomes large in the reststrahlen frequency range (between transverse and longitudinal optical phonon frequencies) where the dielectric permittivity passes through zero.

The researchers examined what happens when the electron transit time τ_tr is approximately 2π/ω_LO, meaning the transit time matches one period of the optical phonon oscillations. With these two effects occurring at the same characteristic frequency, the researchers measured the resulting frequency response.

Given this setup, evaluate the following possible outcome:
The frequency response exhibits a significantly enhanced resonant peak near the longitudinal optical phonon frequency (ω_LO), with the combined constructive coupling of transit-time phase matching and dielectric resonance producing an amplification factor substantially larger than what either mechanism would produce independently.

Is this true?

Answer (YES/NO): NO